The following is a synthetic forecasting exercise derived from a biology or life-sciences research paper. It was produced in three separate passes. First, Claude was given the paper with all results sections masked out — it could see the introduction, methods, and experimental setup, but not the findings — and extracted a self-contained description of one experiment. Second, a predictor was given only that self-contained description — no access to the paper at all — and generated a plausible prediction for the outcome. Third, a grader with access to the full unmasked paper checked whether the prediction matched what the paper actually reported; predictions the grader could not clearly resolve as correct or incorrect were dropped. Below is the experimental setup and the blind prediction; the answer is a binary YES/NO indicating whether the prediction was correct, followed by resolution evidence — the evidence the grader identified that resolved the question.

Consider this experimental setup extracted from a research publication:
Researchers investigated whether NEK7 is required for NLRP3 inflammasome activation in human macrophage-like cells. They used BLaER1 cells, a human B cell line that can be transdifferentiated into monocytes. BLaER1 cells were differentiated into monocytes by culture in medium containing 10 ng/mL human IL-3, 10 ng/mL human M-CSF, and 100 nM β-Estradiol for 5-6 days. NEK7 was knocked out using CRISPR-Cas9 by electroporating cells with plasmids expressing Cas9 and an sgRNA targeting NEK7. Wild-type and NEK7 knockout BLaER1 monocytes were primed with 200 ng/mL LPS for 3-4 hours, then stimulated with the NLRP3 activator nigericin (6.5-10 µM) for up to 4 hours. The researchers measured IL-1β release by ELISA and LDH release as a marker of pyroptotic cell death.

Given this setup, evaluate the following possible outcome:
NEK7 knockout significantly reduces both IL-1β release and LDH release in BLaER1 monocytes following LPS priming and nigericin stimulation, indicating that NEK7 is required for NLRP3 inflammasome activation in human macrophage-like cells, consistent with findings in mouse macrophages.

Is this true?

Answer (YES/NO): NO